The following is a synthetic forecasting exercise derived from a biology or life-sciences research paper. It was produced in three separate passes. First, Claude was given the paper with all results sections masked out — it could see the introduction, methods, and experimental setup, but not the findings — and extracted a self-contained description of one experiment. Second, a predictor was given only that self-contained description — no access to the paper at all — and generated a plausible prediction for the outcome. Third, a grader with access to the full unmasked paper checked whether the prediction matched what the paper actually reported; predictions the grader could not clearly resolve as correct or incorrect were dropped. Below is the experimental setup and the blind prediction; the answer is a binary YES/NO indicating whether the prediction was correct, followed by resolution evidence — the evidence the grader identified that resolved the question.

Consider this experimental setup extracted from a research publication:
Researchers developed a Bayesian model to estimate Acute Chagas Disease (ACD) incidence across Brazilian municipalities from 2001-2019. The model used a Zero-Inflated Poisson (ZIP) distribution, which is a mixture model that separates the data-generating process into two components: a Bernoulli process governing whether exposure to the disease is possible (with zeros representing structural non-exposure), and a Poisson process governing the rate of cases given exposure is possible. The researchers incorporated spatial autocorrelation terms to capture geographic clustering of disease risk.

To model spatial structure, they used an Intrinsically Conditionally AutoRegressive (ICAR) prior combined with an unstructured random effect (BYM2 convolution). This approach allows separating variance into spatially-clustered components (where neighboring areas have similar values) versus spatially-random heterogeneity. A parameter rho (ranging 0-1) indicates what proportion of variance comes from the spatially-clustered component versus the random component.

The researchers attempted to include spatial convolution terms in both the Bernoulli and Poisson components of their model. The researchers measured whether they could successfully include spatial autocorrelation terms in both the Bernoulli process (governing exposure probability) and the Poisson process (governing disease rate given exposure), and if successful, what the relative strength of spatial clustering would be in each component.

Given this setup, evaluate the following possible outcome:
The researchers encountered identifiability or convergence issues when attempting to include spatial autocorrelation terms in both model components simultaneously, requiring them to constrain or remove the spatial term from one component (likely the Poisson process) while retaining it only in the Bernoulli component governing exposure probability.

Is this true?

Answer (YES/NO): YES